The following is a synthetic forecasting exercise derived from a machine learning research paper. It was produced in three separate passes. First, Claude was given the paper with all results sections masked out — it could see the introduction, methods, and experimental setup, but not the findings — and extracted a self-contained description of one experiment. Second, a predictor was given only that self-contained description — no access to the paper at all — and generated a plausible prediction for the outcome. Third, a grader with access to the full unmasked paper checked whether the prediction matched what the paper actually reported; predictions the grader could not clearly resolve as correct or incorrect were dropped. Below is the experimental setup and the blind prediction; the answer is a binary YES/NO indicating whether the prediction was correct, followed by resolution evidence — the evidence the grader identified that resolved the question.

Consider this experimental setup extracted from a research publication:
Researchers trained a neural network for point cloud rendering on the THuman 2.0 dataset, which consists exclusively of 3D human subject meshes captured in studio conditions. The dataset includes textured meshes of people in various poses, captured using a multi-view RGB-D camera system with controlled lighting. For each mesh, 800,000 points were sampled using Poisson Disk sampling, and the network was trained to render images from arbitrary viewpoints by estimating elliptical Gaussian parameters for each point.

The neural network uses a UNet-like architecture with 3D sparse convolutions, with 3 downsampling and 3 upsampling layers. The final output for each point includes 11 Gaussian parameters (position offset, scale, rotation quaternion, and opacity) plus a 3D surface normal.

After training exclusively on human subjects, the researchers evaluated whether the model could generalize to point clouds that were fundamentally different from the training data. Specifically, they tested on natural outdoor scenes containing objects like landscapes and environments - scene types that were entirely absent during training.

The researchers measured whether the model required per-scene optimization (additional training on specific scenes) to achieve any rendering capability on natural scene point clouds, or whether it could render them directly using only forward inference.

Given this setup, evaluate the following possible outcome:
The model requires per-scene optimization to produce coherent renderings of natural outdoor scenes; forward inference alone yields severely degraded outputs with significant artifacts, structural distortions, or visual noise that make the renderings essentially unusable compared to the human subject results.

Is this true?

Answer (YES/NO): NO